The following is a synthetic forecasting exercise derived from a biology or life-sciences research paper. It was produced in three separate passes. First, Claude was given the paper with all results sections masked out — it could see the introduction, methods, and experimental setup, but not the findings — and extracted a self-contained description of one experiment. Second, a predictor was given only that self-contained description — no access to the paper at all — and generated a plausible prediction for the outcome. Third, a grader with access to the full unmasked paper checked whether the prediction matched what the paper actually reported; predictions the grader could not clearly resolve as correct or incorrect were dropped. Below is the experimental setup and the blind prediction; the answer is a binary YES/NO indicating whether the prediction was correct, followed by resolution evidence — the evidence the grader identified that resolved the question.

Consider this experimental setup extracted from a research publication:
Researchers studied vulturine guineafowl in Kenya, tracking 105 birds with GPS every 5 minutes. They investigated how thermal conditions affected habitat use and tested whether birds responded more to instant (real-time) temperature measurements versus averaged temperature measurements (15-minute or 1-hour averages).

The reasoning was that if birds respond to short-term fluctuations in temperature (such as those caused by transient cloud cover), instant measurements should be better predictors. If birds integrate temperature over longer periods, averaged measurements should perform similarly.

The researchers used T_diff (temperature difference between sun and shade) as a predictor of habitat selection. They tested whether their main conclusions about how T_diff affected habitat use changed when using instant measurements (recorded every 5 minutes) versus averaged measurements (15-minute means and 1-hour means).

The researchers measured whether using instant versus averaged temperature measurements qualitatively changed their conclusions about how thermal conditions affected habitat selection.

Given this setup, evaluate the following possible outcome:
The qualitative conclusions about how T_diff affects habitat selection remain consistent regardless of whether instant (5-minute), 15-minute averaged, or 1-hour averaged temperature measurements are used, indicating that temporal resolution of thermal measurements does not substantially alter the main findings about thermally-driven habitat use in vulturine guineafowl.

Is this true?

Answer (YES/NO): YES